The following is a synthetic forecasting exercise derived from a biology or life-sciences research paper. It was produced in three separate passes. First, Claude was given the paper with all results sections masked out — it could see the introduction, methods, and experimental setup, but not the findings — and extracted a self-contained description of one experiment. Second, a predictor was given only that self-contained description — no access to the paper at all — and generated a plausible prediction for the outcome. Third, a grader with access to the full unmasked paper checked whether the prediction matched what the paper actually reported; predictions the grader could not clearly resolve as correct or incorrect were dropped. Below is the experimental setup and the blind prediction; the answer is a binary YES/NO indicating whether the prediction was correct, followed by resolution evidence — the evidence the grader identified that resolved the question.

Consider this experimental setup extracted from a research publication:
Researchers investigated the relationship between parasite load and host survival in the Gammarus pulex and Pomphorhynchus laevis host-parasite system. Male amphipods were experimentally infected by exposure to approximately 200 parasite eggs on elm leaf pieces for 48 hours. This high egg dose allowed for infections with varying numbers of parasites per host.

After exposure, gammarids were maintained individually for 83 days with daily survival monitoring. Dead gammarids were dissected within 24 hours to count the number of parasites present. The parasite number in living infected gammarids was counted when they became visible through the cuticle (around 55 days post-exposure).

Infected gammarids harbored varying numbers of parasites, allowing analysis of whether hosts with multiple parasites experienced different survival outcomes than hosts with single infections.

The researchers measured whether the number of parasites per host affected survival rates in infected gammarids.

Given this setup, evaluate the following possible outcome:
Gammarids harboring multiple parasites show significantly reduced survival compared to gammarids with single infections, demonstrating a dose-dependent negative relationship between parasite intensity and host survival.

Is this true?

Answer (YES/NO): NO